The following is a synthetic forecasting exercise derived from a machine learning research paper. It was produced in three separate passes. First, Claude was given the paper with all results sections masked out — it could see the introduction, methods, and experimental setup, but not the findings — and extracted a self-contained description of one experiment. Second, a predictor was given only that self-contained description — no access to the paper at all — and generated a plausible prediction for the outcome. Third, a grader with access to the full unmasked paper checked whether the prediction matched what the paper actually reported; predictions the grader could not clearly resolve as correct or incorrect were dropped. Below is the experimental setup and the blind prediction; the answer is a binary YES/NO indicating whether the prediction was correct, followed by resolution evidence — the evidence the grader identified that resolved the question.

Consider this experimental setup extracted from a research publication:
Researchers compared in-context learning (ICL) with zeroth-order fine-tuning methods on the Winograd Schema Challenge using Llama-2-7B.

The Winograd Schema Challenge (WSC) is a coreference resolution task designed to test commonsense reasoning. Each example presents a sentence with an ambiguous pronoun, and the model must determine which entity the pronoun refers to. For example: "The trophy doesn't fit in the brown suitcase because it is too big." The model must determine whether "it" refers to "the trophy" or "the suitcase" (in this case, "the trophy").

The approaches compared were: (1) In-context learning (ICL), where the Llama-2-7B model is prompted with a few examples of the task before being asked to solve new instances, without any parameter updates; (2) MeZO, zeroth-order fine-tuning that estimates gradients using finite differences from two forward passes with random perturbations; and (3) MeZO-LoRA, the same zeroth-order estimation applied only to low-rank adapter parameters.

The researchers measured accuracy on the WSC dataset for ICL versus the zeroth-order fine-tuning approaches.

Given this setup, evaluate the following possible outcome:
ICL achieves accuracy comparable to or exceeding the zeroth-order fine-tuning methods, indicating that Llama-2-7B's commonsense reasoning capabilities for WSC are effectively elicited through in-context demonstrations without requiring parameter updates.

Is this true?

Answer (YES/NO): YES